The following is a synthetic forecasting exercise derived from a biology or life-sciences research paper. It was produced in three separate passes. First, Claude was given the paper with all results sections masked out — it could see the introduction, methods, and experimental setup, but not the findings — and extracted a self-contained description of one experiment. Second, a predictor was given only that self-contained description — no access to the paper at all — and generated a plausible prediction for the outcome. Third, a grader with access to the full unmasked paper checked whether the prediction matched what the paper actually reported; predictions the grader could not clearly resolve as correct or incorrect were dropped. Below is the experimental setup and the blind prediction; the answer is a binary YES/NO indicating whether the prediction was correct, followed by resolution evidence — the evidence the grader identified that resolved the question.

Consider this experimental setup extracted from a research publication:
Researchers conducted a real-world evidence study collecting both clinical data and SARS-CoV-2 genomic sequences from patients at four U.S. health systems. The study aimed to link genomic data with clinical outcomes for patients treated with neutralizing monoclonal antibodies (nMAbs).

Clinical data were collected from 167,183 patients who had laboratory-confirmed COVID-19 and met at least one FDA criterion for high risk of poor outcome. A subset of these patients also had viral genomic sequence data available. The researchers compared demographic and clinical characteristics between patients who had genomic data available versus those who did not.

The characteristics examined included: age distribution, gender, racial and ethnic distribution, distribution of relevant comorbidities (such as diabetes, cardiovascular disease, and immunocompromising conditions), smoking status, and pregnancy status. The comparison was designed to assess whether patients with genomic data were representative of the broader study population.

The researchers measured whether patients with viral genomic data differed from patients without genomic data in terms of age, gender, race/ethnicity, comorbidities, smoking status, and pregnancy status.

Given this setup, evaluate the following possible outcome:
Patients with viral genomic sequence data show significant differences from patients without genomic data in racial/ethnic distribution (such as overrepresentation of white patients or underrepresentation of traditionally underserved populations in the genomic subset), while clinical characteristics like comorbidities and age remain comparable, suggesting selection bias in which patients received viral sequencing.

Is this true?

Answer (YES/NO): NO